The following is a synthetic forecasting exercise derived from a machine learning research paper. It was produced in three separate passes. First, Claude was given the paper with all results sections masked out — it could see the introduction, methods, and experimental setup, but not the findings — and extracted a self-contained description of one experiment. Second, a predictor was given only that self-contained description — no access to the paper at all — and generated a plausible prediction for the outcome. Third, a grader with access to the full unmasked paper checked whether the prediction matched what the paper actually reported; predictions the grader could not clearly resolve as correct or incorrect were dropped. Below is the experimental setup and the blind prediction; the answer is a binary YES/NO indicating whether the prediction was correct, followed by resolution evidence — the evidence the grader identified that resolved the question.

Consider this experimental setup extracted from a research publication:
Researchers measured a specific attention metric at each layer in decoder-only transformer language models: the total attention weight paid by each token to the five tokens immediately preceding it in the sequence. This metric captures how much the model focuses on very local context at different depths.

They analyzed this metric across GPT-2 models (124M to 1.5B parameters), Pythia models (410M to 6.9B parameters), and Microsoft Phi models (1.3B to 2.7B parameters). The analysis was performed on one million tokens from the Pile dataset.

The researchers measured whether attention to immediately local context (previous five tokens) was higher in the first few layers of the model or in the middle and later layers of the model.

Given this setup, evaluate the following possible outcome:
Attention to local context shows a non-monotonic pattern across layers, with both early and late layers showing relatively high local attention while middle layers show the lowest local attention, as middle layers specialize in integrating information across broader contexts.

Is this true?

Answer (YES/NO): NO